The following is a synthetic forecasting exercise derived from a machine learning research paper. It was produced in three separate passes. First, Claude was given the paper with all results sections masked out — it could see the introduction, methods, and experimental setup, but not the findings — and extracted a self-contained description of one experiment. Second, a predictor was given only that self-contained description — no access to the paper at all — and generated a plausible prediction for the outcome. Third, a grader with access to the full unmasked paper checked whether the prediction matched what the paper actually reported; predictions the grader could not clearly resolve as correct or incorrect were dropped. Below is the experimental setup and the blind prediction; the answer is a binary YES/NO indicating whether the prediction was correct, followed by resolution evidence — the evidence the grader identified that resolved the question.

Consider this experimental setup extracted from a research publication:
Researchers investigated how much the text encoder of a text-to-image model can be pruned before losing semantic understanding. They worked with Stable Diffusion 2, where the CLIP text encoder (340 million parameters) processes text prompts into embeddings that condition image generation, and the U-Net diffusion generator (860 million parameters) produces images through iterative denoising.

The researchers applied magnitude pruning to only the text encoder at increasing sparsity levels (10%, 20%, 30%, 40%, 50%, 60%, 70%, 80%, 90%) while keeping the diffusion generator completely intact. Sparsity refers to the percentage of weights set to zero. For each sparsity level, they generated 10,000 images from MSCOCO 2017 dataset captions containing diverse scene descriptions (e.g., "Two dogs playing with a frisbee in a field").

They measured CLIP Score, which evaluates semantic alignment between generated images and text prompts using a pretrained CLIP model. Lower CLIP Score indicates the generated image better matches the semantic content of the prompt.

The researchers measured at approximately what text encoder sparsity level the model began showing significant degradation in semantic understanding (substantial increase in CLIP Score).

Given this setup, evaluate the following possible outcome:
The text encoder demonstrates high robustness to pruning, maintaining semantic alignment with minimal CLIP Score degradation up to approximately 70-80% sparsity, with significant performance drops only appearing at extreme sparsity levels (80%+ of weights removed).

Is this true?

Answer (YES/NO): NO